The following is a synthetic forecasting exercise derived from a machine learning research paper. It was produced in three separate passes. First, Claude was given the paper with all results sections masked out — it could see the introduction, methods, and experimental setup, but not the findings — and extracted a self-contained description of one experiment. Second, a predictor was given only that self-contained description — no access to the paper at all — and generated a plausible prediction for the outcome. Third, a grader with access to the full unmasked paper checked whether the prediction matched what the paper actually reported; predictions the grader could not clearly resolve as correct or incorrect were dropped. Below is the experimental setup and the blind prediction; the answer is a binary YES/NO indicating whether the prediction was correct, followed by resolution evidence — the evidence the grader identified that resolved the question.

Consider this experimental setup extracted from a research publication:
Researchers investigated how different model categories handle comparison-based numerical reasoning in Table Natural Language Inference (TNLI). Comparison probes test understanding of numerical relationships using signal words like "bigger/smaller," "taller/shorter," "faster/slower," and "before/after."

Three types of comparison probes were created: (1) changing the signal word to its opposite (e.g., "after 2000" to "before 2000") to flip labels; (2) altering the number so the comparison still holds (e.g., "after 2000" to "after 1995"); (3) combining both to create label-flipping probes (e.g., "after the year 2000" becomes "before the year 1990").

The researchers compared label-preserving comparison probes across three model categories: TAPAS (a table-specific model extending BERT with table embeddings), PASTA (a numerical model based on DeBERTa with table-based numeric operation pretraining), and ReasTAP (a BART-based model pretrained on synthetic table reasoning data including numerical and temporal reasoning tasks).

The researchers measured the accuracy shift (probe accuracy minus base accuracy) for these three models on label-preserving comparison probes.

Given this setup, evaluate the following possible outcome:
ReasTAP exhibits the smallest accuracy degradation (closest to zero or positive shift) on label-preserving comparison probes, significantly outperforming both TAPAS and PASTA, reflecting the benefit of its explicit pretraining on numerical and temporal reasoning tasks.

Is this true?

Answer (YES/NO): NO